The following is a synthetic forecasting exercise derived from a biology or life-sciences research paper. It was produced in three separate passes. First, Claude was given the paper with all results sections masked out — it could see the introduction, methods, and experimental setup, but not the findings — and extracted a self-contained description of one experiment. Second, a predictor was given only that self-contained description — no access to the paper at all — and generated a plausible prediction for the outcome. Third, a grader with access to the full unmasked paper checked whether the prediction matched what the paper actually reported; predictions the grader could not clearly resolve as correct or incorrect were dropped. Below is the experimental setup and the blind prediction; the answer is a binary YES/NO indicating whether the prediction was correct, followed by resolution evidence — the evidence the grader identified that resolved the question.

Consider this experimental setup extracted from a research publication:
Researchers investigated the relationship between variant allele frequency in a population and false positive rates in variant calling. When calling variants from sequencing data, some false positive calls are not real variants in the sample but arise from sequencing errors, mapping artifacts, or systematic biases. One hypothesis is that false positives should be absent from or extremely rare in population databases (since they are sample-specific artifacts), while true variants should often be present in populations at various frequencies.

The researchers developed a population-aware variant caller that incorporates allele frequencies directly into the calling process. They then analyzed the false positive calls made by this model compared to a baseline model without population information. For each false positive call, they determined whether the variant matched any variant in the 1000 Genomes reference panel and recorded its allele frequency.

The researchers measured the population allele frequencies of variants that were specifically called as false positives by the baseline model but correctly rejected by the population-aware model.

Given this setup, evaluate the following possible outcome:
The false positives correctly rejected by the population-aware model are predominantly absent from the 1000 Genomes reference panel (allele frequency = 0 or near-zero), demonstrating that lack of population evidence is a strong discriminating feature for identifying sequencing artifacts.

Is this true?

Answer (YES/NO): NO